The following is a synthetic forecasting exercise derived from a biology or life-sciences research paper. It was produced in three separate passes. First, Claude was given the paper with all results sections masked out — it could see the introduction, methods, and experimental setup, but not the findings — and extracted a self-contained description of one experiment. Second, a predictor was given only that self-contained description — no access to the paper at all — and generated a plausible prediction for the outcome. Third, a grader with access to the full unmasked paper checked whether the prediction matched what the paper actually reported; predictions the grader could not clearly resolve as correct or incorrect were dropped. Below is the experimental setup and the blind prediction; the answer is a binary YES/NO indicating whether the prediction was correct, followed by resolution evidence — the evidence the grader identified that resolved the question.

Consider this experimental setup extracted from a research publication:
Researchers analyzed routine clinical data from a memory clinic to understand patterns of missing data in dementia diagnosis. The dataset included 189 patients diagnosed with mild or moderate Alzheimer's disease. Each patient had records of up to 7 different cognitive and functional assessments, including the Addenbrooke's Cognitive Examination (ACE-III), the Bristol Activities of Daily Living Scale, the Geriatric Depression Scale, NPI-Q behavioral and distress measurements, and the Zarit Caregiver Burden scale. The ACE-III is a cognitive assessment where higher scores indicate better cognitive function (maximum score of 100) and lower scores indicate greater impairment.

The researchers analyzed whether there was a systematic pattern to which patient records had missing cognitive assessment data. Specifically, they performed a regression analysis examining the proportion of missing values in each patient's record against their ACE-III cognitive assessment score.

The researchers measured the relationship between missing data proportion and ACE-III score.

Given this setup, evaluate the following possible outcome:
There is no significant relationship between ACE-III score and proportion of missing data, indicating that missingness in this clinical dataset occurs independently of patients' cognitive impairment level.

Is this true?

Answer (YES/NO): NO